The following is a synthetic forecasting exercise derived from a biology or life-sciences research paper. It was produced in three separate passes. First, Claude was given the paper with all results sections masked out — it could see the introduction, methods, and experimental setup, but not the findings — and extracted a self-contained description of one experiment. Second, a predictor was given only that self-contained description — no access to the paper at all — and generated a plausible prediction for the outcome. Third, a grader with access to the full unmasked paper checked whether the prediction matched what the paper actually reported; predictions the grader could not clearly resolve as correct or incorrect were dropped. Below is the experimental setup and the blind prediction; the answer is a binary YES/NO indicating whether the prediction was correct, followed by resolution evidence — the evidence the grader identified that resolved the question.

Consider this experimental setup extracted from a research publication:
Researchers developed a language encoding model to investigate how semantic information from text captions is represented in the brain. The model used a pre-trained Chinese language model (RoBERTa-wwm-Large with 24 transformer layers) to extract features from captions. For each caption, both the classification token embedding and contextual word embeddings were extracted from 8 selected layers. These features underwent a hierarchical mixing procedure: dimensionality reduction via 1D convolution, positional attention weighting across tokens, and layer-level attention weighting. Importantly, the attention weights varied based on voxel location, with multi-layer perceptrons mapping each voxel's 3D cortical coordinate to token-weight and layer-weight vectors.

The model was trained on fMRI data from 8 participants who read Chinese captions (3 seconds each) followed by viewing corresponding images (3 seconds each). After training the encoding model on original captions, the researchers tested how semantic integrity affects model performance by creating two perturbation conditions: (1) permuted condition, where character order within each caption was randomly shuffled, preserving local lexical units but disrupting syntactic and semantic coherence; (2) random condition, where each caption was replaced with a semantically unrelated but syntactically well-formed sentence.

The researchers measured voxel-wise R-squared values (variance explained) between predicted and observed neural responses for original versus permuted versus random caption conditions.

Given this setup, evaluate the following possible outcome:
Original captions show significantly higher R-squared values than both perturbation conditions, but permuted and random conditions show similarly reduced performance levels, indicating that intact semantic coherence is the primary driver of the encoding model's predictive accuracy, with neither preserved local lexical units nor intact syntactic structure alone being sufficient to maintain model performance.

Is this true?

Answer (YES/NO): NO